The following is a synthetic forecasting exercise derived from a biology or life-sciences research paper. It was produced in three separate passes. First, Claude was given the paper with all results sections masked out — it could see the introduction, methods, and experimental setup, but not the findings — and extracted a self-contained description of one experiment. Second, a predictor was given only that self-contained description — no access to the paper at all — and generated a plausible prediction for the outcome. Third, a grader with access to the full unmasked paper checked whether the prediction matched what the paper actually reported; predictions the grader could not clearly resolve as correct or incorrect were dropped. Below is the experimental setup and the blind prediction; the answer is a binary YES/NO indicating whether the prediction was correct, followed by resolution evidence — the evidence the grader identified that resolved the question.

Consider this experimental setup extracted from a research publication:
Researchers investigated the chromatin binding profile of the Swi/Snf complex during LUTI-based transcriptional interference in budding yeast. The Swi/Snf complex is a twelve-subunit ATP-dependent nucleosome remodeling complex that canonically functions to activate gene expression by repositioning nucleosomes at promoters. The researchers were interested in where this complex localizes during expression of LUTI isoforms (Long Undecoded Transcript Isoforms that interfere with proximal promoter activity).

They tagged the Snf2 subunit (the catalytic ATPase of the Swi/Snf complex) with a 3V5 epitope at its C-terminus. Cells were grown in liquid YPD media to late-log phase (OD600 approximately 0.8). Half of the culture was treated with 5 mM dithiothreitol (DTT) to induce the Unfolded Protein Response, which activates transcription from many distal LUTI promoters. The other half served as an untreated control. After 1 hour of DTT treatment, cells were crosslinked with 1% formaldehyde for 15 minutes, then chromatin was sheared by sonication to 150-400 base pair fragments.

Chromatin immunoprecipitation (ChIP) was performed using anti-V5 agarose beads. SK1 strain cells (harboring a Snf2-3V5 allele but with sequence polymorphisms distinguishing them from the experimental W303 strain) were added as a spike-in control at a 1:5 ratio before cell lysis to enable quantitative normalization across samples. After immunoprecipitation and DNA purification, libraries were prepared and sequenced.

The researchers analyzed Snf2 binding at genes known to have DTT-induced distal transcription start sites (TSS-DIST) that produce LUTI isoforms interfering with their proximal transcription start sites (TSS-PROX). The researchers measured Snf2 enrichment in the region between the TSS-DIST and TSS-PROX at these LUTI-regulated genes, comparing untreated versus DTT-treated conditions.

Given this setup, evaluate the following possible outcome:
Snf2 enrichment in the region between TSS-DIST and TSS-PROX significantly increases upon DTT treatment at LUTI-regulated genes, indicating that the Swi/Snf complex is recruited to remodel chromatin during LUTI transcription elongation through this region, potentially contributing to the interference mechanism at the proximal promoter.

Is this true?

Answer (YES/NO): YES